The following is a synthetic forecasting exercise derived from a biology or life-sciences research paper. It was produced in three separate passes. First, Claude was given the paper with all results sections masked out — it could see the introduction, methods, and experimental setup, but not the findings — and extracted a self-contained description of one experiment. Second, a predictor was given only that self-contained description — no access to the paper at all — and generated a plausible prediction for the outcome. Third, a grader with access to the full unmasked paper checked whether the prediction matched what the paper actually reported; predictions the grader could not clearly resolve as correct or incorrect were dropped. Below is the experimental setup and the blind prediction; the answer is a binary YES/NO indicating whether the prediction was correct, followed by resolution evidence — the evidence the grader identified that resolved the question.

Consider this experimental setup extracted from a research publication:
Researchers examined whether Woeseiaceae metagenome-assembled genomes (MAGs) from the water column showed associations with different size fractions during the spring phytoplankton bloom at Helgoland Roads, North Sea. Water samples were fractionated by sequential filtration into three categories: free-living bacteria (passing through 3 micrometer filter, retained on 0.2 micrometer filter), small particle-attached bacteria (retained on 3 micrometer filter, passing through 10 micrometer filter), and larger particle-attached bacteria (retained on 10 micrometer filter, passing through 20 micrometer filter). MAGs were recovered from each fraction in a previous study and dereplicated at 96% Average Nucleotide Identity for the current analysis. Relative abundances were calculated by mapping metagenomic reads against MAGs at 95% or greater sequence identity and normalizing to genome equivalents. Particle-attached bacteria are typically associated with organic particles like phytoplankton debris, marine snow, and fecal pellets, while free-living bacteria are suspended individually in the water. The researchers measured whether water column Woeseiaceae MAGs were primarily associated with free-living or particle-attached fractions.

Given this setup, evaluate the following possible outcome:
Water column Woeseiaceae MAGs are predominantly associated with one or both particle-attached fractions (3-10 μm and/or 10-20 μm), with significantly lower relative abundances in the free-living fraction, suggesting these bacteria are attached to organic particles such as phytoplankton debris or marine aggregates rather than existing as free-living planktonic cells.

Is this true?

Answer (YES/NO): YES